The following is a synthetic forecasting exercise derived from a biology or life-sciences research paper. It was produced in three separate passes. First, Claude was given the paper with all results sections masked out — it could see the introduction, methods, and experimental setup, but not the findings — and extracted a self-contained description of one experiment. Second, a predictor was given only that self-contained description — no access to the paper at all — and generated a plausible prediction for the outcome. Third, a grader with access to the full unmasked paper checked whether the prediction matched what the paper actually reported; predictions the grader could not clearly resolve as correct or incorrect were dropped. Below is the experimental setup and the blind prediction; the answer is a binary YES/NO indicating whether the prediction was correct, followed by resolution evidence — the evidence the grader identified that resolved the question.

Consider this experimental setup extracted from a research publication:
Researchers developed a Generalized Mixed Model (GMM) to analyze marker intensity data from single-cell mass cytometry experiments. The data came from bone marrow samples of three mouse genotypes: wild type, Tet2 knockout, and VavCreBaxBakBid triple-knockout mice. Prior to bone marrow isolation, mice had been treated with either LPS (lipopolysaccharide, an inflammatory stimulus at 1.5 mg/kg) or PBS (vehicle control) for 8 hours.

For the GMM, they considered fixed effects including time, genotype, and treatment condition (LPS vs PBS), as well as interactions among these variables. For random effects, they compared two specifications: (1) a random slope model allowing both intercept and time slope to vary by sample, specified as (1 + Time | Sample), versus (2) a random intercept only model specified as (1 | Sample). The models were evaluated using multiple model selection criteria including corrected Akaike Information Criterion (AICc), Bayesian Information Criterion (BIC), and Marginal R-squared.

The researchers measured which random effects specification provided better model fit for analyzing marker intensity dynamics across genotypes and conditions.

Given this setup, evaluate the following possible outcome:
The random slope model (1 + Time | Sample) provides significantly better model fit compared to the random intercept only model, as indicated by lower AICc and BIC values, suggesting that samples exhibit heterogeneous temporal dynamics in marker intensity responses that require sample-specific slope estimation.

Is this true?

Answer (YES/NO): NO